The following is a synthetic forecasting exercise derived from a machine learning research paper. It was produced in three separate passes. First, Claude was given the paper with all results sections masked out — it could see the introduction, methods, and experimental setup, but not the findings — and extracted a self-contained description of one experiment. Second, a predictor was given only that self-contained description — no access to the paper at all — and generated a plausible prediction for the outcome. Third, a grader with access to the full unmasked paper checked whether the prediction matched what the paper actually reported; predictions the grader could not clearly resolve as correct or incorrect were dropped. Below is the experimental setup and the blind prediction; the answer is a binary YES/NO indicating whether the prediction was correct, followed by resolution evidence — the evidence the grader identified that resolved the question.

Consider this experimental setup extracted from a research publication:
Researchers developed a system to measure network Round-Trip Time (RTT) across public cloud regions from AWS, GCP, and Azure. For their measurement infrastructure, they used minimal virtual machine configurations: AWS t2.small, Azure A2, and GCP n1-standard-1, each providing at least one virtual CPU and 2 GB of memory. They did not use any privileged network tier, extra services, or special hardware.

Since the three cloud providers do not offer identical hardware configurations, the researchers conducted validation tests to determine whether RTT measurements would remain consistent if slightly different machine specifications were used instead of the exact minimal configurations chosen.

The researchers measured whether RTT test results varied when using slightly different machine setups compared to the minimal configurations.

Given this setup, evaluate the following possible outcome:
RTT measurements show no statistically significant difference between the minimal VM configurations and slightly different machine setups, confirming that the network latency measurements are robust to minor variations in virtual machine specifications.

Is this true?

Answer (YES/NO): YES